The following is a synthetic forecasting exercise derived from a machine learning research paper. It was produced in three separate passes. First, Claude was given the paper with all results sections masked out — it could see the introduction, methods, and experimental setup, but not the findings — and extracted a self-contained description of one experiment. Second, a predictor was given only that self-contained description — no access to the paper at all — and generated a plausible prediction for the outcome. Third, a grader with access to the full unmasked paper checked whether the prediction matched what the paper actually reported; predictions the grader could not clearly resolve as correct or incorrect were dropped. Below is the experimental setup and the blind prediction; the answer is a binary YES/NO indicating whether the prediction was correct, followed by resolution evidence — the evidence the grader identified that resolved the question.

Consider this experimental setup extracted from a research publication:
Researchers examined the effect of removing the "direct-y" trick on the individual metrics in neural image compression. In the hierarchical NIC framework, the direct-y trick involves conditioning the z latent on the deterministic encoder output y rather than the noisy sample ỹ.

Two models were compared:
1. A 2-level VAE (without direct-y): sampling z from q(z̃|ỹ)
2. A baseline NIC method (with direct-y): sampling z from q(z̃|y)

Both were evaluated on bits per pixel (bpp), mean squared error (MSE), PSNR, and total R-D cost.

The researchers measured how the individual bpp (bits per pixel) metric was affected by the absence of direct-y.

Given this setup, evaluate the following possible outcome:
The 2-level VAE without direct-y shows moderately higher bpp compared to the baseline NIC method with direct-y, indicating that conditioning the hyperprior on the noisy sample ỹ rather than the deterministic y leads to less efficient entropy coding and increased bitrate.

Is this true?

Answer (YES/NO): NO